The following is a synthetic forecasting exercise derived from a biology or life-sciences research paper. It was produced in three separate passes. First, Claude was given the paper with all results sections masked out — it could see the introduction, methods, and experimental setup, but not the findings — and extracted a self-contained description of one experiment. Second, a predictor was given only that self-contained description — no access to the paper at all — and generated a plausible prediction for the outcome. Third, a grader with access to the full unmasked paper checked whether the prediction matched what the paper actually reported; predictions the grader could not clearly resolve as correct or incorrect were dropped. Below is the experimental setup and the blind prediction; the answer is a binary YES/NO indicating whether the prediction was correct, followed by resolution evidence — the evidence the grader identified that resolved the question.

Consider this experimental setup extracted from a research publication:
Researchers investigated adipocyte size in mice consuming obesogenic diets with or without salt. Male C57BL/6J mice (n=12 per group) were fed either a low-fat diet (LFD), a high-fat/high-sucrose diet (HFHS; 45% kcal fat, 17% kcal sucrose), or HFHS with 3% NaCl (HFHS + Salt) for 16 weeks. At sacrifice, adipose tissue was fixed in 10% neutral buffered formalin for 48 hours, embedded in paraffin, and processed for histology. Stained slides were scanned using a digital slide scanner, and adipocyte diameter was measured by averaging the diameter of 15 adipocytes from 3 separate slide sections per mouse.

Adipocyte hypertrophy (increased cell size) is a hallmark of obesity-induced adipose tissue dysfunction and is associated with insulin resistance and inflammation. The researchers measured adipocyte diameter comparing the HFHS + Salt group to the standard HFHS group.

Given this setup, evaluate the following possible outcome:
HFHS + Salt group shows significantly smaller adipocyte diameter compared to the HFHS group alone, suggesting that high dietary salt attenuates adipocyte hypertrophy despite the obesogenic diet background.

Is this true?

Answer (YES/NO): NO